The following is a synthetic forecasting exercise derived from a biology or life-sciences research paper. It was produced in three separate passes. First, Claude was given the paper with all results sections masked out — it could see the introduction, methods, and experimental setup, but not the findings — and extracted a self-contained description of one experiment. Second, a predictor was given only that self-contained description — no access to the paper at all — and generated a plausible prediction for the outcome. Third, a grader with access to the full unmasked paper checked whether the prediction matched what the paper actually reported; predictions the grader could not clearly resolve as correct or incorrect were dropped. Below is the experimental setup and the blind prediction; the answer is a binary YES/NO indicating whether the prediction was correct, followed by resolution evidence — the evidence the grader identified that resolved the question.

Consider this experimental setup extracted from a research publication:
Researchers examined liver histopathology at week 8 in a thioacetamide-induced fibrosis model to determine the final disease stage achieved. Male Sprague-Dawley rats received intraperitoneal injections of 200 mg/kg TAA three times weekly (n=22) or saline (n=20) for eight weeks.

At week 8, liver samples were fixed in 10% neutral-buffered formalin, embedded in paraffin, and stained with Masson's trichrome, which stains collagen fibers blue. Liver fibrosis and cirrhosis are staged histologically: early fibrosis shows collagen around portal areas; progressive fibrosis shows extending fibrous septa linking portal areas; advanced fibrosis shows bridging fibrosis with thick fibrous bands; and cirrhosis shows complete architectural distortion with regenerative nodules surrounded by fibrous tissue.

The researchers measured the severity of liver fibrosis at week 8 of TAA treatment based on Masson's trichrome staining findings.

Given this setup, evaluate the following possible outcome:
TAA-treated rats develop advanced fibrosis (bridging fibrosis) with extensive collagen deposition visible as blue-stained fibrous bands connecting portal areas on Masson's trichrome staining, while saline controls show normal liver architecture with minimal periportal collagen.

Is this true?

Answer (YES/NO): NO